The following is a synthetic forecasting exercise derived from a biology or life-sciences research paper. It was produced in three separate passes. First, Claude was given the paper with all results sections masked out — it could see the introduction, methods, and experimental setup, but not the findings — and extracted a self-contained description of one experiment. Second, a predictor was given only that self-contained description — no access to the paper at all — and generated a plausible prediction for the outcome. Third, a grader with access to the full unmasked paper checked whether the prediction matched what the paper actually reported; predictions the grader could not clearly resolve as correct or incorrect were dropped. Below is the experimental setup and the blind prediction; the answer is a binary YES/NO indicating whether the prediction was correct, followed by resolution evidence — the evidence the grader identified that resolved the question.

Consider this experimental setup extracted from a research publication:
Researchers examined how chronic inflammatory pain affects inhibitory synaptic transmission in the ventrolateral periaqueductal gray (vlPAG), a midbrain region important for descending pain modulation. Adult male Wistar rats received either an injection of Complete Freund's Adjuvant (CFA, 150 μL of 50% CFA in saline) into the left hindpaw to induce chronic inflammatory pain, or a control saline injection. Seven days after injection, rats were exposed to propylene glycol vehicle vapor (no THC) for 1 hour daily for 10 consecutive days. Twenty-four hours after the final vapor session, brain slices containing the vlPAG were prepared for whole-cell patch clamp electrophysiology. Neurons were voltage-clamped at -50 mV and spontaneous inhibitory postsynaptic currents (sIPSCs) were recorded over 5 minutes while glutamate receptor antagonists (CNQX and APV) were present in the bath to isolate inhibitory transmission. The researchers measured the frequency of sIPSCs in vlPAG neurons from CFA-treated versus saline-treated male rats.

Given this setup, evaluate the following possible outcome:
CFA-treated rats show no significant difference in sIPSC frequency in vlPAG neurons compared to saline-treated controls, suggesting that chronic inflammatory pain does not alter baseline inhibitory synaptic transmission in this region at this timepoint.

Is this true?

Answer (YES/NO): YES